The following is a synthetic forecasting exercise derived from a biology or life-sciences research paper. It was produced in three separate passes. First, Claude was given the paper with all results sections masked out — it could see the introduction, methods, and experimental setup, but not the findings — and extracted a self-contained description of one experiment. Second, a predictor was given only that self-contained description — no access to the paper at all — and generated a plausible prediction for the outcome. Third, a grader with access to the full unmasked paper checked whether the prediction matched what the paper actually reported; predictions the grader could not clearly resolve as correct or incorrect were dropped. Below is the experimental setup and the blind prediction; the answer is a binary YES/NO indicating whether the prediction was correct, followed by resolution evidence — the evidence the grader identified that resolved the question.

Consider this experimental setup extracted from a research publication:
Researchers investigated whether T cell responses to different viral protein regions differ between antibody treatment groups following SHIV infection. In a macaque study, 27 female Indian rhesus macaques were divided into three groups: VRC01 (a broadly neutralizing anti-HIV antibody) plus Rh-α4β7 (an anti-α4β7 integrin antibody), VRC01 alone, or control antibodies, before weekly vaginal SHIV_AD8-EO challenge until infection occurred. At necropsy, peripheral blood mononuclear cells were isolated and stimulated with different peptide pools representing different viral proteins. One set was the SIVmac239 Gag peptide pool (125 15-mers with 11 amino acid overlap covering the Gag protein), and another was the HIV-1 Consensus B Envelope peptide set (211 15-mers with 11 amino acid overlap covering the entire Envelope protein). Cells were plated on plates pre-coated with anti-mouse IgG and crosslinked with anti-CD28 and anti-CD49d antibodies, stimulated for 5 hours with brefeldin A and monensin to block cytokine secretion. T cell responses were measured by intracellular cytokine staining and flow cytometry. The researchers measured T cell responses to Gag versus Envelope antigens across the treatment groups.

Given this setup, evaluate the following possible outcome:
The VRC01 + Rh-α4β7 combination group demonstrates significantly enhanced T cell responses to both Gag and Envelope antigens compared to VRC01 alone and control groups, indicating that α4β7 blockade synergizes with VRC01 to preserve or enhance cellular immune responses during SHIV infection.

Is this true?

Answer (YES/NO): NO